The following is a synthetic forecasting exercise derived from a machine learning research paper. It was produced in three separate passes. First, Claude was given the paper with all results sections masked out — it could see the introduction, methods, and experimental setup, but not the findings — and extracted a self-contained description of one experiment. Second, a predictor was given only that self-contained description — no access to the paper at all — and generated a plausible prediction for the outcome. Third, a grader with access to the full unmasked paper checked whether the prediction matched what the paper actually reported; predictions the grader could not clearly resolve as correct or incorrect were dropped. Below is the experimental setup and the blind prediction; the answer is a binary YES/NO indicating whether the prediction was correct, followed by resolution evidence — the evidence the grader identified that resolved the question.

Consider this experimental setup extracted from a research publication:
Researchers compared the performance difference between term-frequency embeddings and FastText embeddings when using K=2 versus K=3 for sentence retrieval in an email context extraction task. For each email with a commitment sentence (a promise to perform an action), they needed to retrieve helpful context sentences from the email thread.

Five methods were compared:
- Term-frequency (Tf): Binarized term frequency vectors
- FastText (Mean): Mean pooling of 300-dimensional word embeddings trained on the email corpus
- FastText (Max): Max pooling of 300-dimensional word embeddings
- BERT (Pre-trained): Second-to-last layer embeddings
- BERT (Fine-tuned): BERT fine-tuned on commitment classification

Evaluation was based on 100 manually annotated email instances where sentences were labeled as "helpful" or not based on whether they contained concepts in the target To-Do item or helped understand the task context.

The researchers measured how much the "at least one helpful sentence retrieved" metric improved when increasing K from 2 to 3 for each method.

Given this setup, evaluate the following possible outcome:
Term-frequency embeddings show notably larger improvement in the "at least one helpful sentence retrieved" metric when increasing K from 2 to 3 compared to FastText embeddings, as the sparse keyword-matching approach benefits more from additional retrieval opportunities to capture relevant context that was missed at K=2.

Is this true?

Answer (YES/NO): NO